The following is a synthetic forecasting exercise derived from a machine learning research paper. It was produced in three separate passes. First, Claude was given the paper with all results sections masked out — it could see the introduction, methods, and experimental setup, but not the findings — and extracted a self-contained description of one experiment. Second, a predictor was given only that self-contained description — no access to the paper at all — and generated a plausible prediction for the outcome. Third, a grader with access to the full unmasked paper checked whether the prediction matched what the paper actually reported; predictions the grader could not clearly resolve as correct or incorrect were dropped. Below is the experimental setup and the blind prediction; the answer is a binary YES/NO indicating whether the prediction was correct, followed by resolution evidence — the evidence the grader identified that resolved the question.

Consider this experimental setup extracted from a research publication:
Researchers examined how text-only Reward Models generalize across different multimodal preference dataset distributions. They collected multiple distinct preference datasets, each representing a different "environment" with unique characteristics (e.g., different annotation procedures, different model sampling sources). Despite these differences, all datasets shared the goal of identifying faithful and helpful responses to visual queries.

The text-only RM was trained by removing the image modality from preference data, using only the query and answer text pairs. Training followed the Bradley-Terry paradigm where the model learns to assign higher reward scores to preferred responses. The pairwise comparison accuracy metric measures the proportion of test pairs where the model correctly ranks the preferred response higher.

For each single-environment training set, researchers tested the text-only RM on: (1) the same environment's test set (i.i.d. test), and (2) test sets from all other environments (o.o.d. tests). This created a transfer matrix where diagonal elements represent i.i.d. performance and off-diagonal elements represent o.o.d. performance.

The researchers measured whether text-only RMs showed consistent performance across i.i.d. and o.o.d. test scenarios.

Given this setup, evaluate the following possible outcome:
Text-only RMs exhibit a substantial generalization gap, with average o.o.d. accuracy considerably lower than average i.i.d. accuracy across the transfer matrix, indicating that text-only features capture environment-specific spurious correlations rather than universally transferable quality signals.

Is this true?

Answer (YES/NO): YES